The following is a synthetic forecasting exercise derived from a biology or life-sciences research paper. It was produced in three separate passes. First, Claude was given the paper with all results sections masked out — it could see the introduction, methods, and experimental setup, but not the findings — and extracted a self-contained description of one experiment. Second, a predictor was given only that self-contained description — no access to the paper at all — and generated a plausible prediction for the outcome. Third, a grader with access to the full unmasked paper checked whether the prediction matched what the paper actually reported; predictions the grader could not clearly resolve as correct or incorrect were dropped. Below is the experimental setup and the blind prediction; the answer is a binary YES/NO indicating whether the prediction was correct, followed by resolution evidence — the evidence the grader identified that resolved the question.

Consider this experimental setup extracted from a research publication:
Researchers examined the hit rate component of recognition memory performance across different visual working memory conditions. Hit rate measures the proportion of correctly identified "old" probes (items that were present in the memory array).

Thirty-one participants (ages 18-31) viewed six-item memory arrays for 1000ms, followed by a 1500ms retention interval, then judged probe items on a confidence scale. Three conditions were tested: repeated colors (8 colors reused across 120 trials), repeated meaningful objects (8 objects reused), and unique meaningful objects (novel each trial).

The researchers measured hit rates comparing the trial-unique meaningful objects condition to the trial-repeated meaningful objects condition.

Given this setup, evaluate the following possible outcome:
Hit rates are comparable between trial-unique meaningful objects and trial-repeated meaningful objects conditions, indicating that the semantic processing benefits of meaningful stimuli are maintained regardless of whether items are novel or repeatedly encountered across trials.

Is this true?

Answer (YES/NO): YES